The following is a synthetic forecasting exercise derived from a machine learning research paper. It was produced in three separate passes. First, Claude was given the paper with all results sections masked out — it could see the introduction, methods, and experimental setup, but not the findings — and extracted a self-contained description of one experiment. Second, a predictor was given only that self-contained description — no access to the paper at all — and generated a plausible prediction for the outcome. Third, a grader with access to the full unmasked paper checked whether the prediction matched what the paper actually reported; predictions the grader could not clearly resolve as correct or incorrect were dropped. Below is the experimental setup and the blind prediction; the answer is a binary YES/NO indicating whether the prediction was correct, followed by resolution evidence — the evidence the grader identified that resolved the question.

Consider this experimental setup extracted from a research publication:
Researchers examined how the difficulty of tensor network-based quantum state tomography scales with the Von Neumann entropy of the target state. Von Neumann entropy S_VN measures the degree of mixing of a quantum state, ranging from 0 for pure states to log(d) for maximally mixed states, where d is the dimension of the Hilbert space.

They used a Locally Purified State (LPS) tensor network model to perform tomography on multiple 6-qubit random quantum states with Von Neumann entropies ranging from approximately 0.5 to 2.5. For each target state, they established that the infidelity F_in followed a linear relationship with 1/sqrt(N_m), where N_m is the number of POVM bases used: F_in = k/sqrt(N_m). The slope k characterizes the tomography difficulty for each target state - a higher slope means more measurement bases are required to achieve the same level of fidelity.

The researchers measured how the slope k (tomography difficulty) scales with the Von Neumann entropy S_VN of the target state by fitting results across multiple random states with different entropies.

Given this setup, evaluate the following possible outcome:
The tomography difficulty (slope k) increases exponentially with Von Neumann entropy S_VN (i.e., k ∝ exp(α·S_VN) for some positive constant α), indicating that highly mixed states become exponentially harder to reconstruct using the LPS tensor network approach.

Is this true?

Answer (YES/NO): NO